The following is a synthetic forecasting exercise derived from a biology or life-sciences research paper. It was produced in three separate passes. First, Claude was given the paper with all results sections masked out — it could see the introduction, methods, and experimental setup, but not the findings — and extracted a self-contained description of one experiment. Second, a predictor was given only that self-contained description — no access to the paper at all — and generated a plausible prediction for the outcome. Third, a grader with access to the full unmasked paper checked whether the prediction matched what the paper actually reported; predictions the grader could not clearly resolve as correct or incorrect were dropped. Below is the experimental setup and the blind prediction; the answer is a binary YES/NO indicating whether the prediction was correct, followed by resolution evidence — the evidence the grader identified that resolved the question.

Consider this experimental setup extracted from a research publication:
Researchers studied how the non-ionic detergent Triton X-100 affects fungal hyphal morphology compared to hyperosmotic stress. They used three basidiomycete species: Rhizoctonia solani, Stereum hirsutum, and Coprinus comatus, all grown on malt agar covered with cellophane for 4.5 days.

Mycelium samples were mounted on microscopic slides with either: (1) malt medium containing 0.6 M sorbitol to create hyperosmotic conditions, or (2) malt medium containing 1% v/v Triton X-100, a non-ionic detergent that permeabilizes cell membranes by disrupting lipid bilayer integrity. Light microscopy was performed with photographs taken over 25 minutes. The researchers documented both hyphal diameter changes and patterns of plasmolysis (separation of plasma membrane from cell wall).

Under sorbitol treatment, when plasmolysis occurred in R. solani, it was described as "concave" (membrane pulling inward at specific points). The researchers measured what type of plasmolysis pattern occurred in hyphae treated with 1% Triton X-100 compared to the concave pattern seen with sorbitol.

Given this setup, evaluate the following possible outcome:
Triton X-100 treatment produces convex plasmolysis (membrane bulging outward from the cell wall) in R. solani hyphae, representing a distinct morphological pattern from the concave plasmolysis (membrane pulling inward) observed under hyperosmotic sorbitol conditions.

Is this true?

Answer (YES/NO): YES